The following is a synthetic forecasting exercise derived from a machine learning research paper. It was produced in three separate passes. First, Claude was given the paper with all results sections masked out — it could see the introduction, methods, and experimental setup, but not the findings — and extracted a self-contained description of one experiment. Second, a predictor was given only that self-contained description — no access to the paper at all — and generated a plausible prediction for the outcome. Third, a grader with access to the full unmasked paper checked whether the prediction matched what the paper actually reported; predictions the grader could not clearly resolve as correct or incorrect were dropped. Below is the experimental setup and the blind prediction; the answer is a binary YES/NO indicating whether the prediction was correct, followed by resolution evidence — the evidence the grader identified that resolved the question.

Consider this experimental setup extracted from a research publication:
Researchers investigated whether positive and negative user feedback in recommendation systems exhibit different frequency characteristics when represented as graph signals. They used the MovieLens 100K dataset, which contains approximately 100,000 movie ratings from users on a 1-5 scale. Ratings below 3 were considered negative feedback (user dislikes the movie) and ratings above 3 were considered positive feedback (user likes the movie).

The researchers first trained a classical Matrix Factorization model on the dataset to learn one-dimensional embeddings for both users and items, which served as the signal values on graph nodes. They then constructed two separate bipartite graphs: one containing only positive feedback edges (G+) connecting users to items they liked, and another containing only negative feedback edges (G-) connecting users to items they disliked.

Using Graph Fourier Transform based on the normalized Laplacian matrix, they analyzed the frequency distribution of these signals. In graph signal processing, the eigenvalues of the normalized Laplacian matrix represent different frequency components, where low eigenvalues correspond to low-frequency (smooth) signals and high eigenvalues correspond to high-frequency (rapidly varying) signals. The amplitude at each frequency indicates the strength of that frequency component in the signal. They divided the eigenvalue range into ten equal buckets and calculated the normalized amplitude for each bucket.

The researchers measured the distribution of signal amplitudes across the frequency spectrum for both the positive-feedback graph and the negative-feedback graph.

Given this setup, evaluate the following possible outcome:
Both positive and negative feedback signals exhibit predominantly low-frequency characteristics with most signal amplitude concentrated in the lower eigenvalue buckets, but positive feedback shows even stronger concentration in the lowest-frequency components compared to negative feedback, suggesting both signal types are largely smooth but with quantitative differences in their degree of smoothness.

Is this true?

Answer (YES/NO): NO